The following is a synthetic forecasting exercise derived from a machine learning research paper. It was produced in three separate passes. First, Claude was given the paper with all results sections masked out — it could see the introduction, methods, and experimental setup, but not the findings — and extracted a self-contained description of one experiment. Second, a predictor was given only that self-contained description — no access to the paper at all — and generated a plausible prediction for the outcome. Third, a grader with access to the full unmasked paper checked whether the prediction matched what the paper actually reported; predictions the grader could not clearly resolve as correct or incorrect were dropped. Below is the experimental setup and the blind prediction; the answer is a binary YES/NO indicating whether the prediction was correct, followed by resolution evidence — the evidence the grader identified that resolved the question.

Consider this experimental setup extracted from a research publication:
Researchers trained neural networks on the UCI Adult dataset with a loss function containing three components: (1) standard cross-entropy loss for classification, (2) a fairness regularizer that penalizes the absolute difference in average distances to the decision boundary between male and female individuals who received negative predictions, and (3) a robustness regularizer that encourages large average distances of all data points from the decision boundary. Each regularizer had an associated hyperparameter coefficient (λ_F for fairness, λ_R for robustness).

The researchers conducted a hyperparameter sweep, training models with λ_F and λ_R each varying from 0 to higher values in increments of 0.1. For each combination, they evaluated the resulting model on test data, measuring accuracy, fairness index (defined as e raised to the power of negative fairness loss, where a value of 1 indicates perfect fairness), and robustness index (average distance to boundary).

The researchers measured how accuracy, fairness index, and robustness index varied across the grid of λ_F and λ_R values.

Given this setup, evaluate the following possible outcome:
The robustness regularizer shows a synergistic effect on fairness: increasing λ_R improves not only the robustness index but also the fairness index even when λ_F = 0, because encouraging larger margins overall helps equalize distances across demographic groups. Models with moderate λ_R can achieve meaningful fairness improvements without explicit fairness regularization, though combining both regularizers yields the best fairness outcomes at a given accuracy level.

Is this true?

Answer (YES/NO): NO